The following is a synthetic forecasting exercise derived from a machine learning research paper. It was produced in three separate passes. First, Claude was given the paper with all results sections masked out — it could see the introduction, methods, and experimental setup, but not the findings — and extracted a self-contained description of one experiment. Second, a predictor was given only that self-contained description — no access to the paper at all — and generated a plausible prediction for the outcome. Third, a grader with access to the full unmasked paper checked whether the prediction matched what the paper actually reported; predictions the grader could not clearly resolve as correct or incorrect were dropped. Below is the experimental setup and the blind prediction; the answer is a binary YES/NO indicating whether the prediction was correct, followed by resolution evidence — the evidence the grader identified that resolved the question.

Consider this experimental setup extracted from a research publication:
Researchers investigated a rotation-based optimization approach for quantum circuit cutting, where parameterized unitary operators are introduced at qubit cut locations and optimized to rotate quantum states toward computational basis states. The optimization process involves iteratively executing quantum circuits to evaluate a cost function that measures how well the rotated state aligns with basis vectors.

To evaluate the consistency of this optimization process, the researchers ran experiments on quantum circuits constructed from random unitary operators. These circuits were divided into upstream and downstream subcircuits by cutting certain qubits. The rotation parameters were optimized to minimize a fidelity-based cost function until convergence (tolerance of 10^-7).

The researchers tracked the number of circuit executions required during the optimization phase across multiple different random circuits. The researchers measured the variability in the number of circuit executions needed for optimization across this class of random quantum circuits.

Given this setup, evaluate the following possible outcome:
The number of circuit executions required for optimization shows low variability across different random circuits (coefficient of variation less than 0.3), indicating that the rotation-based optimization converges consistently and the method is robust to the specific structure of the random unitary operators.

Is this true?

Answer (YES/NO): NO